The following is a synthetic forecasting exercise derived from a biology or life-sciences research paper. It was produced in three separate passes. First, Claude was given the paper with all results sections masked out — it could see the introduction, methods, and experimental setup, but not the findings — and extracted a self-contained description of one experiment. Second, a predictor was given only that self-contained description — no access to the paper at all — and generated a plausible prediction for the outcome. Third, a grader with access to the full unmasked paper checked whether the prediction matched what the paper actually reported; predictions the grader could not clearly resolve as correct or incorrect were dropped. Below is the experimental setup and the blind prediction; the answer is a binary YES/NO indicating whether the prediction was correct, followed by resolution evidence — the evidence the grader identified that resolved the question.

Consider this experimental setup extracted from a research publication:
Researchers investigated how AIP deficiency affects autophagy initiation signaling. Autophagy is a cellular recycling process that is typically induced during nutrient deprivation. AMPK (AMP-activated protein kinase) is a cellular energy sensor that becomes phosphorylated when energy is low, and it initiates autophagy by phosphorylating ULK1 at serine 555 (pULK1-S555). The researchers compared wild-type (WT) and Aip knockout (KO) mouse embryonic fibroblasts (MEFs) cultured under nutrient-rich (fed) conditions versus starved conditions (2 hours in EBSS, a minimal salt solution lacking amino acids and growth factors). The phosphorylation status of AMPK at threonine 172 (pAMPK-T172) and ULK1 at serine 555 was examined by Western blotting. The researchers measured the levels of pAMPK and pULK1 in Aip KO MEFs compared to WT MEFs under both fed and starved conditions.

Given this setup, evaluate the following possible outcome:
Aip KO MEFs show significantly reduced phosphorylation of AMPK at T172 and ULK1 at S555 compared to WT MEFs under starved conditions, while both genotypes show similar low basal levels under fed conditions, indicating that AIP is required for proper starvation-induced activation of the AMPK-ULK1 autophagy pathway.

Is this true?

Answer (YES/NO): NO